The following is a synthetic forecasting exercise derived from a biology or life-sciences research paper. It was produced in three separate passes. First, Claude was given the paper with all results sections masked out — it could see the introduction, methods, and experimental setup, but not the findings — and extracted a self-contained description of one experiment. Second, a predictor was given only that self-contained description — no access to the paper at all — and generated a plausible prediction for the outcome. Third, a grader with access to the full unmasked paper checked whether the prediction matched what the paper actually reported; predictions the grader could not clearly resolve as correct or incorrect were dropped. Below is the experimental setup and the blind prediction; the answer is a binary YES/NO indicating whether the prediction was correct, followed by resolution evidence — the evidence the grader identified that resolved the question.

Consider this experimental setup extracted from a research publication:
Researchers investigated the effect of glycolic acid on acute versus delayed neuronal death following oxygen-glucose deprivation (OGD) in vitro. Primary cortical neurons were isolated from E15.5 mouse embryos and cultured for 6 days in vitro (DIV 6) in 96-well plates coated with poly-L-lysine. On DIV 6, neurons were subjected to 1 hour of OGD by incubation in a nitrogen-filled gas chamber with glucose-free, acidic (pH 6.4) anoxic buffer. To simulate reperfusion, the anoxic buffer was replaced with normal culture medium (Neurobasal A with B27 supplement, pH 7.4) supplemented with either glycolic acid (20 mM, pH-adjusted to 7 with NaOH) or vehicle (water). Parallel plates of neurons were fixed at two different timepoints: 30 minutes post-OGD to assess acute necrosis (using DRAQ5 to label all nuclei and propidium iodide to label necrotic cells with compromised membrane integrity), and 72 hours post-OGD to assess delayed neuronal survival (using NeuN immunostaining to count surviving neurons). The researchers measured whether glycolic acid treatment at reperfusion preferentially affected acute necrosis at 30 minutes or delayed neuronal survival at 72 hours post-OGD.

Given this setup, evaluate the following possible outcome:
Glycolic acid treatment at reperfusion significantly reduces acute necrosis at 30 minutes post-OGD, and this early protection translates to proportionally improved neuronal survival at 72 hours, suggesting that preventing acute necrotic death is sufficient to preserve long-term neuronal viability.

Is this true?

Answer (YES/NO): NO